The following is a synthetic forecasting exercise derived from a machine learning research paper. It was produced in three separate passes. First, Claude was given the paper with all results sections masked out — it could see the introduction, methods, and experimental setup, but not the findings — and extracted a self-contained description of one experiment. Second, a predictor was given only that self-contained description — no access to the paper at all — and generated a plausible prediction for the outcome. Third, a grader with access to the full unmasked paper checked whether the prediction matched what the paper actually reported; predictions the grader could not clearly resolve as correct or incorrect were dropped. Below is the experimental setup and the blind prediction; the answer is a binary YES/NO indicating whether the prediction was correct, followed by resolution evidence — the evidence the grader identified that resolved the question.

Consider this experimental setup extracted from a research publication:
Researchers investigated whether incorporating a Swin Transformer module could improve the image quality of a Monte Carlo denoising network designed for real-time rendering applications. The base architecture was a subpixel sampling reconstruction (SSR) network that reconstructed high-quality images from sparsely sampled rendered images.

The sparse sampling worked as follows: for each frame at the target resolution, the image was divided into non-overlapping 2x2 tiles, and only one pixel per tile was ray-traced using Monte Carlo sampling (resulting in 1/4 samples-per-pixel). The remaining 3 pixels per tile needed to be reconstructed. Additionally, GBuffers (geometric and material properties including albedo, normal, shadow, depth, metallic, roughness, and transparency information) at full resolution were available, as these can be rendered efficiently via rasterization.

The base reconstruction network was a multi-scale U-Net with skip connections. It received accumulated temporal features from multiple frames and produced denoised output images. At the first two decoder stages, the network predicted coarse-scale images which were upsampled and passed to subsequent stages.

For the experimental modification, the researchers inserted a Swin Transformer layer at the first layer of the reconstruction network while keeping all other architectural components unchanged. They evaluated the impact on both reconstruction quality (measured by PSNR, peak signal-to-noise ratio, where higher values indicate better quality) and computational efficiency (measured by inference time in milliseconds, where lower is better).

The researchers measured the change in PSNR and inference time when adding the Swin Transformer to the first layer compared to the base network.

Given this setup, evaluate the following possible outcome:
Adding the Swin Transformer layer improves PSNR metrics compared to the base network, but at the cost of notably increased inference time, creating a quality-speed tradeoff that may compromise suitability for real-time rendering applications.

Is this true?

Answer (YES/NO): YES